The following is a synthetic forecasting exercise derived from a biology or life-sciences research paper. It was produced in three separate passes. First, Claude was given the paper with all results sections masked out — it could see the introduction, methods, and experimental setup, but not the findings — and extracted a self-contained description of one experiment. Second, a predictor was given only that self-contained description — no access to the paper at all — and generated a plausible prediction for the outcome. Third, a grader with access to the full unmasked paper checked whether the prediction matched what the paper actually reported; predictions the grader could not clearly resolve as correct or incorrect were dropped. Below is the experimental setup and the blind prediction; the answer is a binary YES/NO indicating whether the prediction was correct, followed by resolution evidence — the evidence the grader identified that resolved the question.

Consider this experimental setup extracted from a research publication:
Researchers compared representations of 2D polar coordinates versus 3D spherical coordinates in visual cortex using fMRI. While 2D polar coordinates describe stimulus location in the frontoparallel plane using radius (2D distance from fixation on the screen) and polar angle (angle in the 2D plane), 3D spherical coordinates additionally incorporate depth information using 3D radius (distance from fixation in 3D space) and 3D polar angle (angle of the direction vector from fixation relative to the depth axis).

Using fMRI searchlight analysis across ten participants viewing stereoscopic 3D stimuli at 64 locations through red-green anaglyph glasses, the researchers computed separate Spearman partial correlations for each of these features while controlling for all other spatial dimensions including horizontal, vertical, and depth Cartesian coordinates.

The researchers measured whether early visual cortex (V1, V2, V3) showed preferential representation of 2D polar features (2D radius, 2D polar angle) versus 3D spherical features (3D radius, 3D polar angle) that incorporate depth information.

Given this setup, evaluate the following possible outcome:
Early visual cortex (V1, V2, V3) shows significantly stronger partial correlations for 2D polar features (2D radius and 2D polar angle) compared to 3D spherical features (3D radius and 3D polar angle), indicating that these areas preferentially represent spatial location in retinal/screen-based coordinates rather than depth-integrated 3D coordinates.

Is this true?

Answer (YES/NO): YES